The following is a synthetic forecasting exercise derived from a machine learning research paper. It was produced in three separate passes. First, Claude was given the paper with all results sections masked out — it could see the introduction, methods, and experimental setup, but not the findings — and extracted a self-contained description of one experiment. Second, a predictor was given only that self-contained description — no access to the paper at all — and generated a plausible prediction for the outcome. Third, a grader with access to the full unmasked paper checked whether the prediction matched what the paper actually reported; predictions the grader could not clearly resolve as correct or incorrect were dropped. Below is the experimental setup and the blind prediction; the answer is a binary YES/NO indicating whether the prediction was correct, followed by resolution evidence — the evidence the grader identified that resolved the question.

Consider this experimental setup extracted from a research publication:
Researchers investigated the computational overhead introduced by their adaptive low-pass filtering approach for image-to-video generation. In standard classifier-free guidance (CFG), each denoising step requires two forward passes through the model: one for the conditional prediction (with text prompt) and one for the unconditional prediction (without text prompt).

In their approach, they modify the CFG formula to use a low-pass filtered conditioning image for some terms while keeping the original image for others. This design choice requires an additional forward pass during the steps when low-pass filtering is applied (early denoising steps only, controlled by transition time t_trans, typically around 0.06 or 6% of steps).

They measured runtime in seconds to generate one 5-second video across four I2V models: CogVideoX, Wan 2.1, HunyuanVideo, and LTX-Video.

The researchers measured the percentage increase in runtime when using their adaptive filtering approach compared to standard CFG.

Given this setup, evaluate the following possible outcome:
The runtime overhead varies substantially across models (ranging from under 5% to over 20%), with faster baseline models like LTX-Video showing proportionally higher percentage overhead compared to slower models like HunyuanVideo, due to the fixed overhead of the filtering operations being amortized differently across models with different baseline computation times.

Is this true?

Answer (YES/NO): NO